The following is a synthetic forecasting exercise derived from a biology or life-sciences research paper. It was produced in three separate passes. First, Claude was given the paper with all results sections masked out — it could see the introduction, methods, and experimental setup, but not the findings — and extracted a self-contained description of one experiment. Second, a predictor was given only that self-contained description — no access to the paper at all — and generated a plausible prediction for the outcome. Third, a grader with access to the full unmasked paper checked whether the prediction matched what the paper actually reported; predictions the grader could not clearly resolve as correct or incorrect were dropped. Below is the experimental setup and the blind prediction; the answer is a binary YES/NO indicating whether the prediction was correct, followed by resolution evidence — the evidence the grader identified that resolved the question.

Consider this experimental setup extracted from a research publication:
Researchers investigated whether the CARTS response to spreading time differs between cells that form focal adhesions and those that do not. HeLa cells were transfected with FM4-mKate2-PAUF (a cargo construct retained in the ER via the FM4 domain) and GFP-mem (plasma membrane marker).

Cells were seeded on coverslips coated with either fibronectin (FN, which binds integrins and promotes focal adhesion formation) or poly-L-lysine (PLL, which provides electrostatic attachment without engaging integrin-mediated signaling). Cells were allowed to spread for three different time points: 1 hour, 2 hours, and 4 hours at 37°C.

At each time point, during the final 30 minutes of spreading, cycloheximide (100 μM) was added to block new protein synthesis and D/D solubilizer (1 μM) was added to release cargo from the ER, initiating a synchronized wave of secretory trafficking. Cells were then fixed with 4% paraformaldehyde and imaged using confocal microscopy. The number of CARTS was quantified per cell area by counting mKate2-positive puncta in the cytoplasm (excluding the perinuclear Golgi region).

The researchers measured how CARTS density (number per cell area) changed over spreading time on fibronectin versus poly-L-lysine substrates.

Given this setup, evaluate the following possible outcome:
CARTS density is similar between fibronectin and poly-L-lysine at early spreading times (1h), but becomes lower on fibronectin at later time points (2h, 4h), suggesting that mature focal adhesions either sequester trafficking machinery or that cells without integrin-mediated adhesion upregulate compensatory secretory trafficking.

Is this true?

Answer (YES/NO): NO